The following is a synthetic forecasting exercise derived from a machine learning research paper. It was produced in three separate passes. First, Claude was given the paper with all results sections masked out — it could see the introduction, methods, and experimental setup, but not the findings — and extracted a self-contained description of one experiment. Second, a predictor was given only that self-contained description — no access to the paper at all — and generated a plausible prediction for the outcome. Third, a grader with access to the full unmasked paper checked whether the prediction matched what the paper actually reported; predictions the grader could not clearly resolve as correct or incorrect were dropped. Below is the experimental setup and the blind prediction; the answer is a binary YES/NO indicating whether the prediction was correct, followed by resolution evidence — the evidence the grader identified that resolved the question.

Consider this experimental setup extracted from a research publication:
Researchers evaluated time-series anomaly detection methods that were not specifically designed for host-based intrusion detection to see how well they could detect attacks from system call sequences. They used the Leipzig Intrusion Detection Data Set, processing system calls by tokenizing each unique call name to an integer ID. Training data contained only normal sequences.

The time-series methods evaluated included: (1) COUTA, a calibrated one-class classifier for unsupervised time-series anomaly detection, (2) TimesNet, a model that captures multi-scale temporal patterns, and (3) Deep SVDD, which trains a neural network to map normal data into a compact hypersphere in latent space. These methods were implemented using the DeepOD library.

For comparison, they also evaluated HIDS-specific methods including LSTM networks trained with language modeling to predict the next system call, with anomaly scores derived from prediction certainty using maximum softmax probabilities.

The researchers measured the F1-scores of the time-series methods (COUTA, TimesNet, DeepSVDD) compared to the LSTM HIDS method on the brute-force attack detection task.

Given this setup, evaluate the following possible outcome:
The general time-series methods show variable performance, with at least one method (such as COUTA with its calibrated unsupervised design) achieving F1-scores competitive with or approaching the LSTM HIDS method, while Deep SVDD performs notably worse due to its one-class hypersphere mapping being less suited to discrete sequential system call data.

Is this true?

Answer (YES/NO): NO